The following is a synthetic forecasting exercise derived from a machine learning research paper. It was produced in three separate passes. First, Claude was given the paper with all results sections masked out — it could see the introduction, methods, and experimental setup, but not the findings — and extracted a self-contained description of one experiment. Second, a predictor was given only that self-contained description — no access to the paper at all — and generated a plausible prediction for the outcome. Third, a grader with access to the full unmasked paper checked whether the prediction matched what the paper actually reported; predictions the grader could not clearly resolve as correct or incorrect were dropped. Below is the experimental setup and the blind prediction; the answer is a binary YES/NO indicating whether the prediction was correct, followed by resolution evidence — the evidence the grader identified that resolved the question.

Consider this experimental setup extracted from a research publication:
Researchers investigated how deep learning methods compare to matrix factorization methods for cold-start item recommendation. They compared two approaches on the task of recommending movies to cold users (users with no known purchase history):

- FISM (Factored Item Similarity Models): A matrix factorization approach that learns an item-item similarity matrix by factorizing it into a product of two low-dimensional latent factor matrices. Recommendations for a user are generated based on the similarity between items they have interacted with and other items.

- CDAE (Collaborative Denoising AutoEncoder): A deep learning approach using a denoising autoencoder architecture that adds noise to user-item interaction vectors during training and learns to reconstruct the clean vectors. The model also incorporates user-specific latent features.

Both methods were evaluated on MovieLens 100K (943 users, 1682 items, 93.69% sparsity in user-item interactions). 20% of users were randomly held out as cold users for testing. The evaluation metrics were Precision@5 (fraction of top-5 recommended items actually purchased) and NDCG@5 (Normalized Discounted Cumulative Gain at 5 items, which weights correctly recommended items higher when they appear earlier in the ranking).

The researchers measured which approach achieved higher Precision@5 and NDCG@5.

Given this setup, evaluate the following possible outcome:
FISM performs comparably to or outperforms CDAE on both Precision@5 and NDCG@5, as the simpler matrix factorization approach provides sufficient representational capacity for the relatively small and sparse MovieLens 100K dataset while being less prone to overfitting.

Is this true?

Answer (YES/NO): NO